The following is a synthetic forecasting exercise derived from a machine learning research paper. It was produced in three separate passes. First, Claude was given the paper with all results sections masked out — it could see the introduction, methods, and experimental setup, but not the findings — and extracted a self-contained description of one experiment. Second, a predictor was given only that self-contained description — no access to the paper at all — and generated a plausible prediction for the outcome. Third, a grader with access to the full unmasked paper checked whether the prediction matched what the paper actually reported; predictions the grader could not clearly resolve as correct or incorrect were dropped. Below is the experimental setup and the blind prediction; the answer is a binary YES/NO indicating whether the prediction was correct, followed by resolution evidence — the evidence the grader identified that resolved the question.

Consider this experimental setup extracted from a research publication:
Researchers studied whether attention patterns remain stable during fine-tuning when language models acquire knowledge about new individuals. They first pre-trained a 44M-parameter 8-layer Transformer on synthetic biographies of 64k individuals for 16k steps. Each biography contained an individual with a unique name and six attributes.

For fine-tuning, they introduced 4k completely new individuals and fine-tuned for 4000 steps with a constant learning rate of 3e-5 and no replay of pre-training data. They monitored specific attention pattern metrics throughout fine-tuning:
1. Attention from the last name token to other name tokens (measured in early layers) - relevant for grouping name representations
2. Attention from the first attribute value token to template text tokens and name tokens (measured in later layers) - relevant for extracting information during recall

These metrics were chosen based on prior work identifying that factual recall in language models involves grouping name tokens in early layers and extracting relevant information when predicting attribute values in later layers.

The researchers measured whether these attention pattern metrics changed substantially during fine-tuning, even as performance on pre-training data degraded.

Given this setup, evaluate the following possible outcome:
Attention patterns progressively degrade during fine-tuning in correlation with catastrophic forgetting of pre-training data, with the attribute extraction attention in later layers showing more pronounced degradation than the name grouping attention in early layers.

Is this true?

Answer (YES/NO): NO